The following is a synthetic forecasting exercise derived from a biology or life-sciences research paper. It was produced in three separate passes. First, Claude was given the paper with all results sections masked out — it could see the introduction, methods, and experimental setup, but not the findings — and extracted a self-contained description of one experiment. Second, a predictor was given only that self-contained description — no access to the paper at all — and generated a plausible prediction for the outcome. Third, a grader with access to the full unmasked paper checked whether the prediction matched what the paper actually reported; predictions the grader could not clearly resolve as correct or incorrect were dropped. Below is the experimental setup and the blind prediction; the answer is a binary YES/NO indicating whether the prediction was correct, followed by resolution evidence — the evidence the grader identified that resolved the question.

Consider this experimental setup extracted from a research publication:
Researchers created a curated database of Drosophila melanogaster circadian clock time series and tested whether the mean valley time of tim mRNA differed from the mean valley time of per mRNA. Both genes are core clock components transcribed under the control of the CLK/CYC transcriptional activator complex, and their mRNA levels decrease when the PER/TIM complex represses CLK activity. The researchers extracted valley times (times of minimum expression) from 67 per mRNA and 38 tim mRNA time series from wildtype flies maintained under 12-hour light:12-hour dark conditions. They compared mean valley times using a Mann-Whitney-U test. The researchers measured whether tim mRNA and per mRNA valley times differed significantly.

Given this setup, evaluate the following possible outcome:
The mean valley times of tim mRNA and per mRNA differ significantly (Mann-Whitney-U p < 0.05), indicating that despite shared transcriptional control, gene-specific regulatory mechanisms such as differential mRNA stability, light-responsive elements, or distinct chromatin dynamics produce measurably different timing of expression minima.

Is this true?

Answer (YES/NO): YES